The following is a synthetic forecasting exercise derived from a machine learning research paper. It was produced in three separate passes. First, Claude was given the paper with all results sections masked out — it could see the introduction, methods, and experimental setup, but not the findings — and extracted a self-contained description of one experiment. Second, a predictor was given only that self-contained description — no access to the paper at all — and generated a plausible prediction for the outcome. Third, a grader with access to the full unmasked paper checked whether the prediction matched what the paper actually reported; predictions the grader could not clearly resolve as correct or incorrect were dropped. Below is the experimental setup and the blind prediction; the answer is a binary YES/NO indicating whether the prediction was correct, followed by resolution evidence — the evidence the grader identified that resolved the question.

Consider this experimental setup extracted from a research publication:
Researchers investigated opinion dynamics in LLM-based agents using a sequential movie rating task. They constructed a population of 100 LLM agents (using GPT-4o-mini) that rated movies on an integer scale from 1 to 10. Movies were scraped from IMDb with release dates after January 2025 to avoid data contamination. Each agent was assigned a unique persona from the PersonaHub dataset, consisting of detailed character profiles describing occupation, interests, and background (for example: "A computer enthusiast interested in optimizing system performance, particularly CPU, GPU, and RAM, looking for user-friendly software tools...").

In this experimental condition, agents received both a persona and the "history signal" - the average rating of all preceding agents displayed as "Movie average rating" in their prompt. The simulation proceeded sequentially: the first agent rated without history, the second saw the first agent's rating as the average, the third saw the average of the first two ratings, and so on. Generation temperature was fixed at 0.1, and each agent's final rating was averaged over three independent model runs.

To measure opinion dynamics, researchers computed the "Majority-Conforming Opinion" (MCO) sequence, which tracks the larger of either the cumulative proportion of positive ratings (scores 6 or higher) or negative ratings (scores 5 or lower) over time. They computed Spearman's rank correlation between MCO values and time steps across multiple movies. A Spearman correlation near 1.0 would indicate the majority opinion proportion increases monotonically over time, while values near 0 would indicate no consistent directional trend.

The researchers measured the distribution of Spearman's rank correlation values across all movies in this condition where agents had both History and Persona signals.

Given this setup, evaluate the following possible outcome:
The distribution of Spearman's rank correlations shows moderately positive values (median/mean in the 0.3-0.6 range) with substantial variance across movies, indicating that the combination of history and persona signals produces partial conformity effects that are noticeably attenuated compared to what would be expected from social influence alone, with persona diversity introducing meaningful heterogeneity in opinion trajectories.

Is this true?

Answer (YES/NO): NO